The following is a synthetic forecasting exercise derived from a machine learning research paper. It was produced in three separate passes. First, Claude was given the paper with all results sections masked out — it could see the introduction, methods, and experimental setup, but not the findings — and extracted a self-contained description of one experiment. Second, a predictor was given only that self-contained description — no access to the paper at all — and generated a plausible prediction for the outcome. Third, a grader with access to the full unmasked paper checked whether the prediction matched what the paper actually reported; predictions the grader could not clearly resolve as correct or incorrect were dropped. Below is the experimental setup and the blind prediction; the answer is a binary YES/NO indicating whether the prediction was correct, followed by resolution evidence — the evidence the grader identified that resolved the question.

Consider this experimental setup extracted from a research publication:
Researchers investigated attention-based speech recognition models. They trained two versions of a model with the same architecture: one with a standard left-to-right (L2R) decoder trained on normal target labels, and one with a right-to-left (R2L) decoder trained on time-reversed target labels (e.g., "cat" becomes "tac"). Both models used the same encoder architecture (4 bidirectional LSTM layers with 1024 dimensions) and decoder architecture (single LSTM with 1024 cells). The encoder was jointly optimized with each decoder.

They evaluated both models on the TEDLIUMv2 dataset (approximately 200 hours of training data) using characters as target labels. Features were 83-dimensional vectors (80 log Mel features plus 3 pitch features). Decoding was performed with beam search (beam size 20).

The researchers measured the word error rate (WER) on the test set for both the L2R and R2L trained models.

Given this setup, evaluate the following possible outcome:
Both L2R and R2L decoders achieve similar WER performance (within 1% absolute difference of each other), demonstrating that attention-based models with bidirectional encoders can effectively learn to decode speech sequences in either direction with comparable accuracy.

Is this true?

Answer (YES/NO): NO